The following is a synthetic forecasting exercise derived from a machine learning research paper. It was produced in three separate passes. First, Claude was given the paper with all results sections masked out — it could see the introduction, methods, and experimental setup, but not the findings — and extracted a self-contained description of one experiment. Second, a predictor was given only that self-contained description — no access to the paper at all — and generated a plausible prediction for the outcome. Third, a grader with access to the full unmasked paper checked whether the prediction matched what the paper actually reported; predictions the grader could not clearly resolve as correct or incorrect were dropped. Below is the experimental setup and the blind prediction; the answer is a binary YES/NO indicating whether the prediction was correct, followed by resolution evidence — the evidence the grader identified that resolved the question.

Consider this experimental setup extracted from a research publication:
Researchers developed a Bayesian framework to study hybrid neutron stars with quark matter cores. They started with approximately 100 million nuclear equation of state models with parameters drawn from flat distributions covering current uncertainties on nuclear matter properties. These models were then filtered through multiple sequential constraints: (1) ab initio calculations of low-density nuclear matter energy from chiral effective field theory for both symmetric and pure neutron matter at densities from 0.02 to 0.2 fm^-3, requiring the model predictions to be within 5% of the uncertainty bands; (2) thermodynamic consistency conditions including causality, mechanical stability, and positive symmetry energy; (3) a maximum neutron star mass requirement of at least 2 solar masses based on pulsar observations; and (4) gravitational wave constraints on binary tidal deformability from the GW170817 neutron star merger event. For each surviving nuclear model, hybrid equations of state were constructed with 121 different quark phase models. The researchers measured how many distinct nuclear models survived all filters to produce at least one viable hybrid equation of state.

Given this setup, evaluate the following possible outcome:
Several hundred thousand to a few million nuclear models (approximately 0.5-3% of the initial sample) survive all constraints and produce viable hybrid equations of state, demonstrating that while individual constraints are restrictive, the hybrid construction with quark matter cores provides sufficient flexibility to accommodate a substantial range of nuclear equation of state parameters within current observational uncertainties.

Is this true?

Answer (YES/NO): NO